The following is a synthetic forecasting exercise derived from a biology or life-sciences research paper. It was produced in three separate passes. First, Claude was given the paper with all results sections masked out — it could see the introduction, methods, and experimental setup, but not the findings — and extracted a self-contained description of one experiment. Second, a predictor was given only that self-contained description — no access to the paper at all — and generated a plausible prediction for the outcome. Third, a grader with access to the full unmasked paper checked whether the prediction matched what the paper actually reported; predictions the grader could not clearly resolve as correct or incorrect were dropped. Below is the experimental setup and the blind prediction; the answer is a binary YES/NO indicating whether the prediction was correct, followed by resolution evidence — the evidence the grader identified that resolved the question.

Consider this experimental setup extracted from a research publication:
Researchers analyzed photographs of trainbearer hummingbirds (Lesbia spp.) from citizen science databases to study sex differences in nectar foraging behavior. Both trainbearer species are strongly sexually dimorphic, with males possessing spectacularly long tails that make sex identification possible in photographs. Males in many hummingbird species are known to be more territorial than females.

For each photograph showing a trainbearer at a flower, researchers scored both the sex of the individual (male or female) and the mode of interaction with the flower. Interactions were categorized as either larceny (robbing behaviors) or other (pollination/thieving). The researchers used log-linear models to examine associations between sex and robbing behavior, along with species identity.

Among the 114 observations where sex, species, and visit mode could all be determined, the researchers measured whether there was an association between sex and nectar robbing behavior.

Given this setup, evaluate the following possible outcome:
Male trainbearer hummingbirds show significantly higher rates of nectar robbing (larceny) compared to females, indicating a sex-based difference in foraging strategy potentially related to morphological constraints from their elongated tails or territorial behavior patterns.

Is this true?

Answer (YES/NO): NO